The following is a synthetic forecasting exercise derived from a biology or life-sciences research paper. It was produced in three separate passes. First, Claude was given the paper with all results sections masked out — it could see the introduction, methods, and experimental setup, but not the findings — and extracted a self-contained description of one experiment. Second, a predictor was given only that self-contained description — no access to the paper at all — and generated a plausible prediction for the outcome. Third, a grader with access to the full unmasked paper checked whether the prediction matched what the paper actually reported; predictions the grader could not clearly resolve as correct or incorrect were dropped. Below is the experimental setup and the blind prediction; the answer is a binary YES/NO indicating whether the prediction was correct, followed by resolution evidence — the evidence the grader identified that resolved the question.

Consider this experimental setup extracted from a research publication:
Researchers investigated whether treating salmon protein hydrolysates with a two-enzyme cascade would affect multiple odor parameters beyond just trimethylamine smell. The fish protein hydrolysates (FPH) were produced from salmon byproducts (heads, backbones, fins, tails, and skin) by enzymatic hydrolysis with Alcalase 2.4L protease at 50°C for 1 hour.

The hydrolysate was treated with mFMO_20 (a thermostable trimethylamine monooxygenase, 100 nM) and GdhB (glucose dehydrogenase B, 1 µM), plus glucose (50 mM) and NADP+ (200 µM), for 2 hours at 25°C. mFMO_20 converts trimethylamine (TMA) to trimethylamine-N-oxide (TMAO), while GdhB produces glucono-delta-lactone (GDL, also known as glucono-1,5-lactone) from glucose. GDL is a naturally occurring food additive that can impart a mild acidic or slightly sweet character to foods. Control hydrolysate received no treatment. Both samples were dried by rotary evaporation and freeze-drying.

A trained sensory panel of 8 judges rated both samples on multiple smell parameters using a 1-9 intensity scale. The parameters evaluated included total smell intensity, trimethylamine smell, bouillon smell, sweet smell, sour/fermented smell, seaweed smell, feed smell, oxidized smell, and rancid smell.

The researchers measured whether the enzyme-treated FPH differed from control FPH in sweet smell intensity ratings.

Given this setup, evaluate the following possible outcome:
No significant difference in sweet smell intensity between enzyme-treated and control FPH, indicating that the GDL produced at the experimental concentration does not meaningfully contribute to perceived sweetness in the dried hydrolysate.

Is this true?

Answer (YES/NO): NO